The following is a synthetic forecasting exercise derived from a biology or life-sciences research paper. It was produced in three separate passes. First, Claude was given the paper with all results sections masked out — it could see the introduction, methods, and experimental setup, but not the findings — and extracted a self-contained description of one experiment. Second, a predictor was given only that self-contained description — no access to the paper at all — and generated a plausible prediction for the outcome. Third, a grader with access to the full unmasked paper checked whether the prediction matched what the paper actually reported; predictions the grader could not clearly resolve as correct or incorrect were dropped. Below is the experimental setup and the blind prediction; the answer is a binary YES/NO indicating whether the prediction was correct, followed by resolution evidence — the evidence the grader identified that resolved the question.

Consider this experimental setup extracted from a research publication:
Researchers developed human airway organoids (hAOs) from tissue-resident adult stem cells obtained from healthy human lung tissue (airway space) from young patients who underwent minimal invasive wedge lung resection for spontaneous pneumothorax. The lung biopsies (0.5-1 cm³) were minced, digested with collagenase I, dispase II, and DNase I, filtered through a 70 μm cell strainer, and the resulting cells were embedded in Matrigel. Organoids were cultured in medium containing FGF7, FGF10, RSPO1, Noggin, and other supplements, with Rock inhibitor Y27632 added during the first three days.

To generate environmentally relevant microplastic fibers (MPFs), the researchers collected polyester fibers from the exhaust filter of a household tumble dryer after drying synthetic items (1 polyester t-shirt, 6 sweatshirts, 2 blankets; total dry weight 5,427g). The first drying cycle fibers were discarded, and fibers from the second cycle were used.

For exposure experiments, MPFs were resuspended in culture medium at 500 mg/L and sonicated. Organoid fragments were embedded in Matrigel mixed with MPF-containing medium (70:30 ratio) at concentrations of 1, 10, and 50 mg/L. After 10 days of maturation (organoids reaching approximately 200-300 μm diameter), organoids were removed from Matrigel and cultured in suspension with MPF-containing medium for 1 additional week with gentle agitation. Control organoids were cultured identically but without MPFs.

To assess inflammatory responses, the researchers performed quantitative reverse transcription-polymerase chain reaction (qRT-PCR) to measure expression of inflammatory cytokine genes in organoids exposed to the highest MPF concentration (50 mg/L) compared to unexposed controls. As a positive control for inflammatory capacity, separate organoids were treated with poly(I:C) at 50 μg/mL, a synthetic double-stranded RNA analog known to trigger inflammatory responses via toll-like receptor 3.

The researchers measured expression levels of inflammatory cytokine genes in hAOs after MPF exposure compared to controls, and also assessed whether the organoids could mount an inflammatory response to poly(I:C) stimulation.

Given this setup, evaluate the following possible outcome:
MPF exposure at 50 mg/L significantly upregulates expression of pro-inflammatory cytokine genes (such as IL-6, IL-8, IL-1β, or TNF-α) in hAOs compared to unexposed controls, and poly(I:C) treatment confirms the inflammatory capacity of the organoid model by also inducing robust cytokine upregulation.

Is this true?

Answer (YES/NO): NO